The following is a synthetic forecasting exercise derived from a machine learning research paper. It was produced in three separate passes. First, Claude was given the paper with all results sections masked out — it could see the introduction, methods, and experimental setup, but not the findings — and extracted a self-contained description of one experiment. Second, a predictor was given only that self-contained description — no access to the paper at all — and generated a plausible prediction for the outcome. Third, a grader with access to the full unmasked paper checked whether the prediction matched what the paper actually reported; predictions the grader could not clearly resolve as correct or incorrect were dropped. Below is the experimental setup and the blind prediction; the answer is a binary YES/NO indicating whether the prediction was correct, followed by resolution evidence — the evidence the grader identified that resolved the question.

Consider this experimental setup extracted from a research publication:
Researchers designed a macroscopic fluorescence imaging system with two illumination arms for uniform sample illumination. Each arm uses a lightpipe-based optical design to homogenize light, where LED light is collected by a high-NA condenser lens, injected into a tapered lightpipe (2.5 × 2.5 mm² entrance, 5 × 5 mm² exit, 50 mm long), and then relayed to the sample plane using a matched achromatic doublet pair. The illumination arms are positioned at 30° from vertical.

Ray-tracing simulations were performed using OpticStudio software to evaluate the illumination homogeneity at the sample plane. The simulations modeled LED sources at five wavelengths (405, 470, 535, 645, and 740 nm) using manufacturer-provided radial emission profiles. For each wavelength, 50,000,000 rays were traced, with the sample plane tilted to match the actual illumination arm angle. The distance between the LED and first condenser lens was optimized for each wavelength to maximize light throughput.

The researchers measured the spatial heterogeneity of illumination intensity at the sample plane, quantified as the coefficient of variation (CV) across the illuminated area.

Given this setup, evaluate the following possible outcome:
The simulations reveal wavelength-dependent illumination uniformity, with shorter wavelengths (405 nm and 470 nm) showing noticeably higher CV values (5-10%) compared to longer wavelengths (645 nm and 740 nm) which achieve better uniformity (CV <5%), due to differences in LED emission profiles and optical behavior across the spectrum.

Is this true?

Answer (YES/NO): NO